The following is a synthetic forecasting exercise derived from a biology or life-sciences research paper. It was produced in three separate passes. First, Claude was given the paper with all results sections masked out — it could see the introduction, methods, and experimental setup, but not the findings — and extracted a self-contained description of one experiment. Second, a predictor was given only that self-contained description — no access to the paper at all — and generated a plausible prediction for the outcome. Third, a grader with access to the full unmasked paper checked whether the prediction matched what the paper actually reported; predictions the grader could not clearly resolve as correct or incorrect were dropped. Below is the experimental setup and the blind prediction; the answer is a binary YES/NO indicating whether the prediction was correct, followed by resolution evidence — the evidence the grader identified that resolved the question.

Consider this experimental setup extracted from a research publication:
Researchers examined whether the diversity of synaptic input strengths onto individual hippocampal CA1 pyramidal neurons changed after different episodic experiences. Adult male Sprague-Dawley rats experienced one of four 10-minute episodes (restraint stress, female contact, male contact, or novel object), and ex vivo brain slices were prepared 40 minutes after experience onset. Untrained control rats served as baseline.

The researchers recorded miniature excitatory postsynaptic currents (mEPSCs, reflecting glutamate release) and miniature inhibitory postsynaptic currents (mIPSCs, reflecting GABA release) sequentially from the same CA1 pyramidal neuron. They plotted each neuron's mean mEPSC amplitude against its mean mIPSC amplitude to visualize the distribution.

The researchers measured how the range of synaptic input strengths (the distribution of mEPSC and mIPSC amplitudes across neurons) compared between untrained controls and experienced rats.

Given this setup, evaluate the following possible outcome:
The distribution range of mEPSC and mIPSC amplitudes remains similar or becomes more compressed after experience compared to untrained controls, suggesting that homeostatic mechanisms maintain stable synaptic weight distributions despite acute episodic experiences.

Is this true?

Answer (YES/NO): NO